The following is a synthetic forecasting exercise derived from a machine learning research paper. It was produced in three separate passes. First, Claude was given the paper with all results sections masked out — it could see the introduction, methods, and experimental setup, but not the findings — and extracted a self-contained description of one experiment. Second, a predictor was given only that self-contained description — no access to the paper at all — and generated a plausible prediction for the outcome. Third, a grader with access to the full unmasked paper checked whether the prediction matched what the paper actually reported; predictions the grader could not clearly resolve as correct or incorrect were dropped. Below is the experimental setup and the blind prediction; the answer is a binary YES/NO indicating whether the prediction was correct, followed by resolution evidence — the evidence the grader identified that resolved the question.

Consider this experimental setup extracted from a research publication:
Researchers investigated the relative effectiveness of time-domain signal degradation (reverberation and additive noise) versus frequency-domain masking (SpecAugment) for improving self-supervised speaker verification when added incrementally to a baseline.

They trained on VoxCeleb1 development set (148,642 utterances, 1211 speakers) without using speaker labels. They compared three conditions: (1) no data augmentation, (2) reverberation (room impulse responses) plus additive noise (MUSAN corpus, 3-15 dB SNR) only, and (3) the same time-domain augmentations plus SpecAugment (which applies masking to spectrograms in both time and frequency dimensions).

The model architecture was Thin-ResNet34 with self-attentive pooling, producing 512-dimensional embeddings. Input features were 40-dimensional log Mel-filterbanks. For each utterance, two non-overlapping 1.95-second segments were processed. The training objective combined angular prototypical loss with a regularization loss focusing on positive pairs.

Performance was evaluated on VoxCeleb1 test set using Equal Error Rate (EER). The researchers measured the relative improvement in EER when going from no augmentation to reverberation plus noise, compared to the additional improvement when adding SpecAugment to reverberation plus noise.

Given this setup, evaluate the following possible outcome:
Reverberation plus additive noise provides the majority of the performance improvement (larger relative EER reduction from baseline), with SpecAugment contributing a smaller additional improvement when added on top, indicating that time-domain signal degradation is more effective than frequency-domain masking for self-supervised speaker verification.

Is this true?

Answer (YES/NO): NO